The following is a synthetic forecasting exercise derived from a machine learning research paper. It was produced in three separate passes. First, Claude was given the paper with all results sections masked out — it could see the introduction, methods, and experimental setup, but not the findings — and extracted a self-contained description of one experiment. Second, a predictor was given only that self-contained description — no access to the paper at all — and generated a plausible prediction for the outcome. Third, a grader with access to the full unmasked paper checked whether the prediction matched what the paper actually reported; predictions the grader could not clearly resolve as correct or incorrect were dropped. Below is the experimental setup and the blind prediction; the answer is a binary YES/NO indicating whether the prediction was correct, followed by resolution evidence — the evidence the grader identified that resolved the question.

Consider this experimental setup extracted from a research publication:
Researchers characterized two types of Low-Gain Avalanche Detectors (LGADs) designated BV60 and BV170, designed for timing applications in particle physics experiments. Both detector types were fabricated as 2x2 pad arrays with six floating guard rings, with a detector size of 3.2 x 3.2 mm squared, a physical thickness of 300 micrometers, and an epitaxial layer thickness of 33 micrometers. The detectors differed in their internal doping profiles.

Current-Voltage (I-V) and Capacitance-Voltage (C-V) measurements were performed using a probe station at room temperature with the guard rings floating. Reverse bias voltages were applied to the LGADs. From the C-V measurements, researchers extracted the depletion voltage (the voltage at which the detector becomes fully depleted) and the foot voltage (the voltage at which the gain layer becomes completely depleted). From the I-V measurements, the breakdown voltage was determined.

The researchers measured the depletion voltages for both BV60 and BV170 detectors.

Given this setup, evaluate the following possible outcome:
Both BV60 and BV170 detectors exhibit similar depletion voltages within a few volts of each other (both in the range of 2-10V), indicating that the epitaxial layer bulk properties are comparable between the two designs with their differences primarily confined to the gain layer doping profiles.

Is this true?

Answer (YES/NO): NO